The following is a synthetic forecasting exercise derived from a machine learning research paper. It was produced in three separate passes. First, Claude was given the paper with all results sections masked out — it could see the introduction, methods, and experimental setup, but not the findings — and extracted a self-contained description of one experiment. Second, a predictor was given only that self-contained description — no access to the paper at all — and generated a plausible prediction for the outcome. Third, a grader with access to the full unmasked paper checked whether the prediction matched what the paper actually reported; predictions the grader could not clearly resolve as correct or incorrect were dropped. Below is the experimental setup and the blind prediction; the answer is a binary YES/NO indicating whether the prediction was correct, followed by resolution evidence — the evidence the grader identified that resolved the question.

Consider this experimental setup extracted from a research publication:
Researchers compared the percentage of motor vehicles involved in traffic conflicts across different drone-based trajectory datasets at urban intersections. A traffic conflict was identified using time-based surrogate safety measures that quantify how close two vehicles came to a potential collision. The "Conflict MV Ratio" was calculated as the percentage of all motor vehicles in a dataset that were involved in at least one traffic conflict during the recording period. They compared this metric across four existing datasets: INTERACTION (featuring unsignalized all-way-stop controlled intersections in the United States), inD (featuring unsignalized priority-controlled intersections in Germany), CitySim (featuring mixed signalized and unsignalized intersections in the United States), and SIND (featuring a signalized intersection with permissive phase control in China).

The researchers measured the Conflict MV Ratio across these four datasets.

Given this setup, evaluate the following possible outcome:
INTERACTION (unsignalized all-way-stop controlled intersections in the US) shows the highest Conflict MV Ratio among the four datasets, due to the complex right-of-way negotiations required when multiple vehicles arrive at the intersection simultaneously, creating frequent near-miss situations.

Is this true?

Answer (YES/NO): NO